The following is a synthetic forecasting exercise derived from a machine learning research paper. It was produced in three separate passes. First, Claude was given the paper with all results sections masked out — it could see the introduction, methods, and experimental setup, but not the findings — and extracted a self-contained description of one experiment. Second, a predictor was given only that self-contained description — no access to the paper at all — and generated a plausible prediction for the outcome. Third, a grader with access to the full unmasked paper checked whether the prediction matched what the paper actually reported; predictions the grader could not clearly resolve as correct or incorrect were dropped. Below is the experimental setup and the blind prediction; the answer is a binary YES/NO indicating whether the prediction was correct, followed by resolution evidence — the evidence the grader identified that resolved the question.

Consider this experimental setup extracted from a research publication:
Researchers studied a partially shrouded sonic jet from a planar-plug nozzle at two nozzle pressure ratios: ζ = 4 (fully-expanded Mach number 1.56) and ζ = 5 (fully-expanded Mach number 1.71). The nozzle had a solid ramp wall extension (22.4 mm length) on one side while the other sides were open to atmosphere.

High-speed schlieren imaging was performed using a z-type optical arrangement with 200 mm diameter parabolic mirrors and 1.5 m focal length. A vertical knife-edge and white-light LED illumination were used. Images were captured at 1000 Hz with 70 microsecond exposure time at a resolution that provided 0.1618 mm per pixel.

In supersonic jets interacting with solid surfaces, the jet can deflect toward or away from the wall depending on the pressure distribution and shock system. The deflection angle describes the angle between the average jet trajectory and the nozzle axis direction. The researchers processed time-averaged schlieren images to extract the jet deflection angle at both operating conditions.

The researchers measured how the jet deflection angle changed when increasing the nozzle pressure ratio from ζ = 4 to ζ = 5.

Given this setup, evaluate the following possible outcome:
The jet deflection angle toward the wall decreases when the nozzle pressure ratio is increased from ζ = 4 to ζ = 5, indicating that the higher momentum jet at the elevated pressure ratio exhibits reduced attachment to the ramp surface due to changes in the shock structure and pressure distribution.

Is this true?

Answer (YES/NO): YES